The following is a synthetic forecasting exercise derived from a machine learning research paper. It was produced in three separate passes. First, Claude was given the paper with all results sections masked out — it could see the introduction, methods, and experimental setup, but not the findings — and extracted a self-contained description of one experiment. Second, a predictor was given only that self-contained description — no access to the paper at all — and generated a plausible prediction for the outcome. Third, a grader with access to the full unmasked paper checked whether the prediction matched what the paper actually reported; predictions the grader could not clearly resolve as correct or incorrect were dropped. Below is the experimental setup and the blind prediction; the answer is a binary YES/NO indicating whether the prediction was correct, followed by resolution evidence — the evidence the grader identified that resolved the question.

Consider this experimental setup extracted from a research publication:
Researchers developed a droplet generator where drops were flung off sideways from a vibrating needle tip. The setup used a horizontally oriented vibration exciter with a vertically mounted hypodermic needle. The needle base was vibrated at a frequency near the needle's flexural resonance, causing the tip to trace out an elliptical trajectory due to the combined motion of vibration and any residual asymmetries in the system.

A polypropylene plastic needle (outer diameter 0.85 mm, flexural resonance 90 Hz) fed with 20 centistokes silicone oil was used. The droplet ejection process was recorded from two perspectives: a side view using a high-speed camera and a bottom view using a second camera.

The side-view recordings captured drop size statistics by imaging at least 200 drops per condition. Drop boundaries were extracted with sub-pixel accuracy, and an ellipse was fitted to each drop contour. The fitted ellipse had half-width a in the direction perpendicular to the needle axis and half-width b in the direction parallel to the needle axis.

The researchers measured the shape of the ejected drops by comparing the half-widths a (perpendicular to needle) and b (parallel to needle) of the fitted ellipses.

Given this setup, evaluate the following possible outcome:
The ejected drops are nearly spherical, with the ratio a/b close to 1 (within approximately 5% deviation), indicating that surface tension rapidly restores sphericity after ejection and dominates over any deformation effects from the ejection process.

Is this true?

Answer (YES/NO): NO